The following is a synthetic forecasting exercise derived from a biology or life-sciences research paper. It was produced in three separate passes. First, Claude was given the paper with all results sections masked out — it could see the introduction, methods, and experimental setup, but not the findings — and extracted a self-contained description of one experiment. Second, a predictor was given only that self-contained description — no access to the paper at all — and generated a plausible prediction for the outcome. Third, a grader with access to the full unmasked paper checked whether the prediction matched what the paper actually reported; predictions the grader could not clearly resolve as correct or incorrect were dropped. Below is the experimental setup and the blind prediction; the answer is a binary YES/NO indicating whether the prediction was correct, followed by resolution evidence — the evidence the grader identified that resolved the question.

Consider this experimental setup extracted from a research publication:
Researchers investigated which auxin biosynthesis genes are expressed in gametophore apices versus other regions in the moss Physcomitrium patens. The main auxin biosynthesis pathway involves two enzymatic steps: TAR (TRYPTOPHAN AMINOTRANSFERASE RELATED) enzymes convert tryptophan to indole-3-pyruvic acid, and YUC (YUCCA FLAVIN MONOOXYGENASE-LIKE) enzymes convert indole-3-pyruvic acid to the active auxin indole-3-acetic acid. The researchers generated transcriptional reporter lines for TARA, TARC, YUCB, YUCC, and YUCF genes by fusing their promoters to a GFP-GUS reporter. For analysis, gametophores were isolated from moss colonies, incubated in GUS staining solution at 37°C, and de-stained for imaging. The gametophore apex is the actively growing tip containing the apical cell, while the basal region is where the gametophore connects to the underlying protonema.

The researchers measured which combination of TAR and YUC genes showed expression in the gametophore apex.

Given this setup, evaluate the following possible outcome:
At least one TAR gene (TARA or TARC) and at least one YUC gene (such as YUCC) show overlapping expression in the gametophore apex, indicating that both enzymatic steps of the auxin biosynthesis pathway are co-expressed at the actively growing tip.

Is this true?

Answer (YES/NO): YES